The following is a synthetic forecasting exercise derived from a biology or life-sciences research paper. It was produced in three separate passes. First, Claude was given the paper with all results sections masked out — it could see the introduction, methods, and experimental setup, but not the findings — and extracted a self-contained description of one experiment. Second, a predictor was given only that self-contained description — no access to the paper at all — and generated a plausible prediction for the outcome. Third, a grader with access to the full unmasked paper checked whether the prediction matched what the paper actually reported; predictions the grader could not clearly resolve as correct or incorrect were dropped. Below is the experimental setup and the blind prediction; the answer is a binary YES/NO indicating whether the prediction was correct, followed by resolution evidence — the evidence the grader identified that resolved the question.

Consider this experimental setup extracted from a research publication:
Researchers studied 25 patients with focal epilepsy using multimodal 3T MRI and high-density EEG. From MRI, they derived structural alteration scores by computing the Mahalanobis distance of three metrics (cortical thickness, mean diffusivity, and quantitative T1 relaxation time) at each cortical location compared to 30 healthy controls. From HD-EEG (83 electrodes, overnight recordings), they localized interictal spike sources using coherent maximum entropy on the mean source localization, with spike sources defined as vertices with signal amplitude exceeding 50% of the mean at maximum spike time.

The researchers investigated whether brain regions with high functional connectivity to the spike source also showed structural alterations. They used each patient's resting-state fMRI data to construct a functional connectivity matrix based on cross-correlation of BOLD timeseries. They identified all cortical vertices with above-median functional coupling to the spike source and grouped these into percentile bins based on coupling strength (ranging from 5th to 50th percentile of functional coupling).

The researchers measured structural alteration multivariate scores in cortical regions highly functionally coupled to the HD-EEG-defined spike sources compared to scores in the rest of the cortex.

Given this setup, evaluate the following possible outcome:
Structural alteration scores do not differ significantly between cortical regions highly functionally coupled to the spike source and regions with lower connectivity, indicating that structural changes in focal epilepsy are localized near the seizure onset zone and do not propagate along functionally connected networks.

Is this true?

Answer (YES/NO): NO